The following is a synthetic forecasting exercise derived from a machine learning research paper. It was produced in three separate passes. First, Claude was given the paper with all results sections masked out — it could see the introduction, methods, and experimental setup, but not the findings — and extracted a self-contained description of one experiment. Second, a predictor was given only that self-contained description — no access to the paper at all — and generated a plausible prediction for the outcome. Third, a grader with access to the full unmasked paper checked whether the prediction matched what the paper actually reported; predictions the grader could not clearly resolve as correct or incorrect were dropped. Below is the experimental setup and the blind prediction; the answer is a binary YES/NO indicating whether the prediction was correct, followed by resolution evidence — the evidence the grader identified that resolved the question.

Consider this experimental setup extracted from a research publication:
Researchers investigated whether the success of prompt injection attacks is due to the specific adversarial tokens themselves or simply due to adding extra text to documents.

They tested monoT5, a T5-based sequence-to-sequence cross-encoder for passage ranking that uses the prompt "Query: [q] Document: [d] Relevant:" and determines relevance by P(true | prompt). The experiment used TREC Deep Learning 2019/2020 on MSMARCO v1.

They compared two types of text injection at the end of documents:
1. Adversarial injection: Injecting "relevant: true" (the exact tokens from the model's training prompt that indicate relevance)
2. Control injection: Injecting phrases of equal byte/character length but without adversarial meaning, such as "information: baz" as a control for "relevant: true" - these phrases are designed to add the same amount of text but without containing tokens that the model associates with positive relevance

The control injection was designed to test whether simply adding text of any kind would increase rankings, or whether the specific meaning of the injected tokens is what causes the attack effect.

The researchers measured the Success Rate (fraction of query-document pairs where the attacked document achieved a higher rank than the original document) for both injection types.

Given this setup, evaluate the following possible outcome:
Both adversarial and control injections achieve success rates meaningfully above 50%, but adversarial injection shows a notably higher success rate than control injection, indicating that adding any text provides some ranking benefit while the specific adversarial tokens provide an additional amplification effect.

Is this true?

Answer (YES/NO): YES